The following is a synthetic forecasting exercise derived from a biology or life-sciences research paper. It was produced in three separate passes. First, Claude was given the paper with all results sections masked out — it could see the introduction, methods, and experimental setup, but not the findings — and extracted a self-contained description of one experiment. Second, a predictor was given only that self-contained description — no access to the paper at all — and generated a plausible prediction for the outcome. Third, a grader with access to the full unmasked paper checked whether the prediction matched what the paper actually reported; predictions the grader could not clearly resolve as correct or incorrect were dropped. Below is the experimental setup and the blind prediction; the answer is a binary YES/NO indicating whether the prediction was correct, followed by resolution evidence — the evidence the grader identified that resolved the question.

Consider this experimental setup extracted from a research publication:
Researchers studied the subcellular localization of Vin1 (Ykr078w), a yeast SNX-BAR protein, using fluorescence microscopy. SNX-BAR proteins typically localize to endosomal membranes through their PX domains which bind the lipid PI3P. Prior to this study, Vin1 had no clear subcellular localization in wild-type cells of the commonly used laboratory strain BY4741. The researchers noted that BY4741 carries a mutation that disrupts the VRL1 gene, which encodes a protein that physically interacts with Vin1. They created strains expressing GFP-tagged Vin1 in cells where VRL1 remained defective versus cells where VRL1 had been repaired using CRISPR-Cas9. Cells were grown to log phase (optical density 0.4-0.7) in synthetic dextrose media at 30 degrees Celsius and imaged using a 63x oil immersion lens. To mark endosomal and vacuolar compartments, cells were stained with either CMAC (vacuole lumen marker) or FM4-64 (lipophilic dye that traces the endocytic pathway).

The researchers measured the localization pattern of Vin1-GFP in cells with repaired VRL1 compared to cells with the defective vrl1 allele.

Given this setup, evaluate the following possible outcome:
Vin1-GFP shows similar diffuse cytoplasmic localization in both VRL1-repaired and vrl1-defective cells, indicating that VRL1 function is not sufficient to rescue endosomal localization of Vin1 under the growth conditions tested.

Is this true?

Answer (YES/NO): NO